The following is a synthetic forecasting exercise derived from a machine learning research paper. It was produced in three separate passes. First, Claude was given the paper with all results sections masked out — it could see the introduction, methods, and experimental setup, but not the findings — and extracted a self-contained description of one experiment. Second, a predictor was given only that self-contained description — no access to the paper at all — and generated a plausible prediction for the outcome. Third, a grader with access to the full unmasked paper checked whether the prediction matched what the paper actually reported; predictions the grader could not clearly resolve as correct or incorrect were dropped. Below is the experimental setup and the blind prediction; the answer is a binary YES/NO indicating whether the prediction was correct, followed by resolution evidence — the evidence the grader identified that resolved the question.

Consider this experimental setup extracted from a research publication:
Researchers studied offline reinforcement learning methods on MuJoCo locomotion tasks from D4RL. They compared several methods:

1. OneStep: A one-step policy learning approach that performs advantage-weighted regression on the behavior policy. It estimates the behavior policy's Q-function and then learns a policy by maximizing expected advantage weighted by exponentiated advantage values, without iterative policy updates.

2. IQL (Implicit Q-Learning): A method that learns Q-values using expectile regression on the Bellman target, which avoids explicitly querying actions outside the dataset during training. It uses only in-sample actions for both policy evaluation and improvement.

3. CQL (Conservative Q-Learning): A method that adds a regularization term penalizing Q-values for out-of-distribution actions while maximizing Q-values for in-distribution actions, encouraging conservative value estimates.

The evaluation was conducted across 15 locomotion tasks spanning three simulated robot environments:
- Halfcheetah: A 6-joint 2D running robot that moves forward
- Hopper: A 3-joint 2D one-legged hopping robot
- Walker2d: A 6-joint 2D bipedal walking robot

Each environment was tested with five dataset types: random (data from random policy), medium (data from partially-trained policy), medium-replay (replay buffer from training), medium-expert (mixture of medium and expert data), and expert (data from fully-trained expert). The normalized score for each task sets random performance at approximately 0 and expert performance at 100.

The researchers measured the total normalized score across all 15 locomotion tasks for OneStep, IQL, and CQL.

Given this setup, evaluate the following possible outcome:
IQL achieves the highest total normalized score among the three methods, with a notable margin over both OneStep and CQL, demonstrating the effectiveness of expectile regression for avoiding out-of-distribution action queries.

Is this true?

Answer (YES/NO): NO